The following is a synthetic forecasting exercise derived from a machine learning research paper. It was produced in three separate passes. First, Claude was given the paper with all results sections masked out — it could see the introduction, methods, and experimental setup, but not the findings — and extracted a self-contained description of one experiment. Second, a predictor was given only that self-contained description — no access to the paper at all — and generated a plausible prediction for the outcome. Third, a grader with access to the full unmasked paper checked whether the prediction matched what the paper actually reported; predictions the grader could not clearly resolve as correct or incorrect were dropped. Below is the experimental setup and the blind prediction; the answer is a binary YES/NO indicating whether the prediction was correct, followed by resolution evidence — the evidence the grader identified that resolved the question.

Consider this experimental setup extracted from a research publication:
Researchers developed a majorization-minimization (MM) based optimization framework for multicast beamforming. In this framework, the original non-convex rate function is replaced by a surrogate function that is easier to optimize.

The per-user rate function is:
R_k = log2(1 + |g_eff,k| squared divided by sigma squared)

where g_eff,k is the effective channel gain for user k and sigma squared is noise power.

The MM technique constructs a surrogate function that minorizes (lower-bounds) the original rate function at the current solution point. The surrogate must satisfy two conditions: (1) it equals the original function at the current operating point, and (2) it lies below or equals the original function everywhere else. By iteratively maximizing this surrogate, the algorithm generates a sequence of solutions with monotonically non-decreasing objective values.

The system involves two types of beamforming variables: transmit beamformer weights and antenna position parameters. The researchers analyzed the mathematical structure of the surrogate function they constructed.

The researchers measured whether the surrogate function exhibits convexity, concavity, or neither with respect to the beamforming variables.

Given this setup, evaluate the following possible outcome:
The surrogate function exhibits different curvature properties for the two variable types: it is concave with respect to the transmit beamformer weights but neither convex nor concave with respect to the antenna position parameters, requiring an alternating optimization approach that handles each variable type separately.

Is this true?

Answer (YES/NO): NO